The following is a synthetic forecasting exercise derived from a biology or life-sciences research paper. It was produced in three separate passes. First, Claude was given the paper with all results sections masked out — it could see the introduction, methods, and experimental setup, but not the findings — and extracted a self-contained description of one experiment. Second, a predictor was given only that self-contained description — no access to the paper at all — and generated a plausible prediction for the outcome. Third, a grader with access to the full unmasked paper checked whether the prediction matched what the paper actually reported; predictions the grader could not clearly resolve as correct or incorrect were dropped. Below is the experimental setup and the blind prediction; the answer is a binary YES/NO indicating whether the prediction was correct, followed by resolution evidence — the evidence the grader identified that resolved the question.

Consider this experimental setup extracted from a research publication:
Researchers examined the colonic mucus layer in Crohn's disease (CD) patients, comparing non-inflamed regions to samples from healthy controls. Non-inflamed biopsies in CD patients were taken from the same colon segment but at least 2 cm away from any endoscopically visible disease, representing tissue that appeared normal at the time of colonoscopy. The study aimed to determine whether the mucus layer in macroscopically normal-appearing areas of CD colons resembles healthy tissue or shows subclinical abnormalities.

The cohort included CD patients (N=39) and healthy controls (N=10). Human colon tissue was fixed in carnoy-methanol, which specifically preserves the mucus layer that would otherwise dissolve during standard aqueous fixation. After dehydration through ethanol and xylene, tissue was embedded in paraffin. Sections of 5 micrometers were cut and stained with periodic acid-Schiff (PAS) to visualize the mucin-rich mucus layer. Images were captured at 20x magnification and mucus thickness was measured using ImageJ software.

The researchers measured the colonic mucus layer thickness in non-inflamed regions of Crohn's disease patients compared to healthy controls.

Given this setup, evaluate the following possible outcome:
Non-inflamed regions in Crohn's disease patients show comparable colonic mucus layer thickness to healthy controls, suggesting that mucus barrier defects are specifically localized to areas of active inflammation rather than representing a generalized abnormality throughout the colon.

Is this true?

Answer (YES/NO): NO